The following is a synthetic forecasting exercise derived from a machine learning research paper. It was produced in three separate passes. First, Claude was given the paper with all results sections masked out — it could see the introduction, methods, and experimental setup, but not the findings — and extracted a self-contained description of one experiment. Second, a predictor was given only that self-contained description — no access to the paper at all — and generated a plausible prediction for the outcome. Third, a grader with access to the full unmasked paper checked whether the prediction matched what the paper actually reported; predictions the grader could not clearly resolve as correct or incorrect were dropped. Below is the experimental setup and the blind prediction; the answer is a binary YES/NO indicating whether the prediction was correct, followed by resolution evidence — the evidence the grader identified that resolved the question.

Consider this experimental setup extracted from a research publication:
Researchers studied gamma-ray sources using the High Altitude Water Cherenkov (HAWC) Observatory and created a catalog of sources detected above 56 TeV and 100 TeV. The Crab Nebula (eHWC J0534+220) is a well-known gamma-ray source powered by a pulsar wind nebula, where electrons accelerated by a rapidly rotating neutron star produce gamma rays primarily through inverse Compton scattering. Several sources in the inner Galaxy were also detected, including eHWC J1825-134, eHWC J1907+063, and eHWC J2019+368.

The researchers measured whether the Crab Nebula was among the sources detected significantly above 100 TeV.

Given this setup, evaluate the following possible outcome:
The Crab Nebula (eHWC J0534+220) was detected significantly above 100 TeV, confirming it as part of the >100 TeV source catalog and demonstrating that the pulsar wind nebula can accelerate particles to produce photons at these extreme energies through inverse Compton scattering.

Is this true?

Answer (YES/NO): NO